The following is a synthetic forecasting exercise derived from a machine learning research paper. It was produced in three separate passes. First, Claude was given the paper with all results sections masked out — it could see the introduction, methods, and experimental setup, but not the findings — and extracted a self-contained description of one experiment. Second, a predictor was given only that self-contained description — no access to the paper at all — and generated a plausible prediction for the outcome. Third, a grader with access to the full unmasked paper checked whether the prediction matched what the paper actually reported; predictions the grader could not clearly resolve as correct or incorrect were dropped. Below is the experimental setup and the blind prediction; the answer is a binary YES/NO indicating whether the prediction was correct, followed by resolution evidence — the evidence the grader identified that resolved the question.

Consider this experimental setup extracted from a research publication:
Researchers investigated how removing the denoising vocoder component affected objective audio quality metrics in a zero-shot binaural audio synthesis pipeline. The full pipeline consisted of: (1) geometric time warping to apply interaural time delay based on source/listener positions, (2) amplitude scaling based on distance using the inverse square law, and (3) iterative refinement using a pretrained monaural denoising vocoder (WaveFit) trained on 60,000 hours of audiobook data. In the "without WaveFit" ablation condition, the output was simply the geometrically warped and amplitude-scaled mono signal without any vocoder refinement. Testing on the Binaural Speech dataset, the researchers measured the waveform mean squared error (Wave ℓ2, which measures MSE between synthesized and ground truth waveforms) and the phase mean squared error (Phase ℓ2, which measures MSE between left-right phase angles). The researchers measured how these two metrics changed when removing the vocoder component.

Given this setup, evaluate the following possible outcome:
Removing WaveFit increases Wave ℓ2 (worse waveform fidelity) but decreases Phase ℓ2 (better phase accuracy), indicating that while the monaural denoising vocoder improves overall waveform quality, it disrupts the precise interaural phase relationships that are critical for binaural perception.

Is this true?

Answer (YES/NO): NO